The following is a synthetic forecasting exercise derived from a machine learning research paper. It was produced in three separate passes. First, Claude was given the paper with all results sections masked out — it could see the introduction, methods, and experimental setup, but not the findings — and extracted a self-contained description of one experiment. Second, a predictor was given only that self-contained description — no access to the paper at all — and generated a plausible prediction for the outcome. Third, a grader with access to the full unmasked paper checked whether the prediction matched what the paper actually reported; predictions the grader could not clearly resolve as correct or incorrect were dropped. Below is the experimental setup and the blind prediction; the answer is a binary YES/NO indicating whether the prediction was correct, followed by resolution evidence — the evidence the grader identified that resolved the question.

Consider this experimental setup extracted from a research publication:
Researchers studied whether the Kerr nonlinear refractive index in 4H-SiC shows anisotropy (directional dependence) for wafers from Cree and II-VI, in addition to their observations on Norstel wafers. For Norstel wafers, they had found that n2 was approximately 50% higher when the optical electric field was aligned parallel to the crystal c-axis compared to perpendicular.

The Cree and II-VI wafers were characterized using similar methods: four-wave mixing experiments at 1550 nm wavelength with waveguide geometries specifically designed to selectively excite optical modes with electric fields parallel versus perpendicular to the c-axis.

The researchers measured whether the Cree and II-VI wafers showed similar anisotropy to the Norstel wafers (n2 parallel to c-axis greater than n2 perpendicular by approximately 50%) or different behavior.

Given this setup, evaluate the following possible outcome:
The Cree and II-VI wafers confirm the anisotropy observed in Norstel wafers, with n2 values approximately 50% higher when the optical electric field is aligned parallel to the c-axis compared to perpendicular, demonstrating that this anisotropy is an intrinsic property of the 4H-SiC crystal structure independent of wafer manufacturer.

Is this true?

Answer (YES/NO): NO